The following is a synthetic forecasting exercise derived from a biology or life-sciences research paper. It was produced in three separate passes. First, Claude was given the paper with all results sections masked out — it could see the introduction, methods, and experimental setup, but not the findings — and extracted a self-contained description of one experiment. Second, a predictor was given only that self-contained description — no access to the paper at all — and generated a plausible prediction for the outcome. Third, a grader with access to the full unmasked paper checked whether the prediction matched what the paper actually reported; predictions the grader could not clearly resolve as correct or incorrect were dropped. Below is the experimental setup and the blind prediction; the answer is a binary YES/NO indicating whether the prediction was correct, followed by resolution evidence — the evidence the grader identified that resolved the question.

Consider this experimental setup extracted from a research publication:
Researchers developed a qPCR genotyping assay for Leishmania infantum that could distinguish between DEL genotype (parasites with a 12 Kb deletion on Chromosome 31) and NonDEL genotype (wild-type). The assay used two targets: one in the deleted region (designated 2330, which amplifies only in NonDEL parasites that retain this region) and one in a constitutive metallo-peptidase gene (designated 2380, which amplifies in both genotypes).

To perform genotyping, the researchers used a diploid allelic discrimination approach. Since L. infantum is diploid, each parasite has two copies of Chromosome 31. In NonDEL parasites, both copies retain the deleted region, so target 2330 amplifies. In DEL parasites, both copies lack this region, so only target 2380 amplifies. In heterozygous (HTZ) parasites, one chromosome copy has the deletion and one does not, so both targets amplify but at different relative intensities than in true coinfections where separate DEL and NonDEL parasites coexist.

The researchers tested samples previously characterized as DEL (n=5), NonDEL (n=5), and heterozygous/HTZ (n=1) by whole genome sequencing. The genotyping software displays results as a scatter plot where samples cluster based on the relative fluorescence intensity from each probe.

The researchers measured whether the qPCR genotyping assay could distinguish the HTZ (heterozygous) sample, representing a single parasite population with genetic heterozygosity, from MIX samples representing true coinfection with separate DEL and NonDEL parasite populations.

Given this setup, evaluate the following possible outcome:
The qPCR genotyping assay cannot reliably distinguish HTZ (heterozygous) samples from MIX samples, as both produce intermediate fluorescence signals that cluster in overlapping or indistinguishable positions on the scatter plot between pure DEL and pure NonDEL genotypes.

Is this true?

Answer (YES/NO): NO